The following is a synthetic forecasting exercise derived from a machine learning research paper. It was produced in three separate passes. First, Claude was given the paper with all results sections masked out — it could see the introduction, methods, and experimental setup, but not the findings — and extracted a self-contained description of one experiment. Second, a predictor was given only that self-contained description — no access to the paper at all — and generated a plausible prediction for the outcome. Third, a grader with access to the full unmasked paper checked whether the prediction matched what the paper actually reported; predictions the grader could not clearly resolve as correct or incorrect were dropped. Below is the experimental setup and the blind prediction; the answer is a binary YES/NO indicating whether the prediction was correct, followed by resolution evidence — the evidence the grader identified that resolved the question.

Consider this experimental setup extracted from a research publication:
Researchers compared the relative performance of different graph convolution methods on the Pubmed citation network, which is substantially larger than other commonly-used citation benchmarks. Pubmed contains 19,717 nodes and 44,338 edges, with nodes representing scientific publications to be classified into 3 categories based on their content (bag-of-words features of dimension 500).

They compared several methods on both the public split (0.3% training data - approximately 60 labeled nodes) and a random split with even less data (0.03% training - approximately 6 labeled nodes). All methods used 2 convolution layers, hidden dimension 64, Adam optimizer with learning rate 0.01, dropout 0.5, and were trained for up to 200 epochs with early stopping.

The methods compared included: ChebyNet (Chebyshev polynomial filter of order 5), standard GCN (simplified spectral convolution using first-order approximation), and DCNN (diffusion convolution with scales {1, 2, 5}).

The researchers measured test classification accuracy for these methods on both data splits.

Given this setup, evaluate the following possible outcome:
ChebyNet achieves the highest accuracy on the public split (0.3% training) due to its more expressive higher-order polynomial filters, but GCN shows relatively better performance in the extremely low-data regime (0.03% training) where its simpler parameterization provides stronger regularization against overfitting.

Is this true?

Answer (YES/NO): NO